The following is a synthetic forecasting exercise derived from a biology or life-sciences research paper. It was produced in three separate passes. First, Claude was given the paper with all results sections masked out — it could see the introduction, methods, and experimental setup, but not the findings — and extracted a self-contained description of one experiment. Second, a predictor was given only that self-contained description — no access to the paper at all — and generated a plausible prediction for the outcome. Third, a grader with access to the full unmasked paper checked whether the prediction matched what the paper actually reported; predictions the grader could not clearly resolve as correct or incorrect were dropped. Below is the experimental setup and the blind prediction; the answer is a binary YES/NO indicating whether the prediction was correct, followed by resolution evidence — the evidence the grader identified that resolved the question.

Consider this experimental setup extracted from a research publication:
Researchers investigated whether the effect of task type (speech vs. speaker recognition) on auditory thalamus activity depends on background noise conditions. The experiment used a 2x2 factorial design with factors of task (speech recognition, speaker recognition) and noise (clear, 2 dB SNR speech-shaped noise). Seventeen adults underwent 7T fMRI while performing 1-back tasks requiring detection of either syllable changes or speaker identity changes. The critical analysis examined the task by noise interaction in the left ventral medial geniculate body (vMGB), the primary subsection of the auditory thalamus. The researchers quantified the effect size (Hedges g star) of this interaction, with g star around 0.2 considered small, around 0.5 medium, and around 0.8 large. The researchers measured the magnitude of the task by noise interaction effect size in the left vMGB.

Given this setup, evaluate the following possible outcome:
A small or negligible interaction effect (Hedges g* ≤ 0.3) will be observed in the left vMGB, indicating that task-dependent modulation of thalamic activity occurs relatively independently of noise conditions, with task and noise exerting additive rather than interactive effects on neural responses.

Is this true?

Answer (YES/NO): NO